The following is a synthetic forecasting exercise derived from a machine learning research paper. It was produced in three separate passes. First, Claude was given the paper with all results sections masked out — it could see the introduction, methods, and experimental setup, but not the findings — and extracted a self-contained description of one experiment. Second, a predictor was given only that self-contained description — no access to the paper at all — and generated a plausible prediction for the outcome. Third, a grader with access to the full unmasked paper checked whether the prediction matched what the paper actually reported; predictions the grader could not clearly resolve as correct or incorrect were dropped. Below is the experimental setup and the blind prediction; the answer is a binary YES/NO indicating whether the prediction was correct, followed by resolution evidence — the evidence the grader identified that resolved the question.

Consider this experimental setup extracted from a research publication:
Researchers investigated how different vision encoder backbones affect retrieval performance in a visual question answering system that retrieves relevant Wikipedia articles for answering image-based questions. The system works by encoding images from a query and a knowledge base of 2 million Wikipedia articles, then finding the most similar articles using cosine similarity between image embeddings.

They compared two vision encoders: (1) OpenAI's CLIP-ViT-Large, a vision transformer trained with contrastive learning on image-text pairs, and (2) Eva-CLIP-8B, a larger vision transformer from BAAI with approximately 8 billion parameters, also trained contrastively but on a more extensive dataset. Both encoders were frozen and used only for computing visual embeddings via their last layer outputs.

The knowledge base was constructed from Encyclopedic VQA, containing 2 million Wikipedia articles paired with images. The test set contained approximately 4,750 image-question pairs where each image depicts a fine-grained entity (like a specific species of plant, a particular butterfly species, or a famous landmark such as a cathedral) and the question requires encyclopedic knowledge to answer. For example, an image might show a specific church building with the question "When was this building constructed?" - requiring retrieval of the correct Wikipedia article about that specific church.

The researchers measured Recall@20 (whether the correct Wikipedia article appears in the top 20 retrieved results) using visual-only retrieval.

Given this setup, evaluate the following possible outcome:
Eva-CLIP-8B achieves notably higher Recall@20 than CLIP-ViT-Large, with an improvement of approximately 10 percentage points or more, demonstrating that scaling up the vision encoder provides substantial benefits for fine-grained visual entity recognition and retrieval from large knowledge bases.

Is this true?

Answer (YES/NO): YES